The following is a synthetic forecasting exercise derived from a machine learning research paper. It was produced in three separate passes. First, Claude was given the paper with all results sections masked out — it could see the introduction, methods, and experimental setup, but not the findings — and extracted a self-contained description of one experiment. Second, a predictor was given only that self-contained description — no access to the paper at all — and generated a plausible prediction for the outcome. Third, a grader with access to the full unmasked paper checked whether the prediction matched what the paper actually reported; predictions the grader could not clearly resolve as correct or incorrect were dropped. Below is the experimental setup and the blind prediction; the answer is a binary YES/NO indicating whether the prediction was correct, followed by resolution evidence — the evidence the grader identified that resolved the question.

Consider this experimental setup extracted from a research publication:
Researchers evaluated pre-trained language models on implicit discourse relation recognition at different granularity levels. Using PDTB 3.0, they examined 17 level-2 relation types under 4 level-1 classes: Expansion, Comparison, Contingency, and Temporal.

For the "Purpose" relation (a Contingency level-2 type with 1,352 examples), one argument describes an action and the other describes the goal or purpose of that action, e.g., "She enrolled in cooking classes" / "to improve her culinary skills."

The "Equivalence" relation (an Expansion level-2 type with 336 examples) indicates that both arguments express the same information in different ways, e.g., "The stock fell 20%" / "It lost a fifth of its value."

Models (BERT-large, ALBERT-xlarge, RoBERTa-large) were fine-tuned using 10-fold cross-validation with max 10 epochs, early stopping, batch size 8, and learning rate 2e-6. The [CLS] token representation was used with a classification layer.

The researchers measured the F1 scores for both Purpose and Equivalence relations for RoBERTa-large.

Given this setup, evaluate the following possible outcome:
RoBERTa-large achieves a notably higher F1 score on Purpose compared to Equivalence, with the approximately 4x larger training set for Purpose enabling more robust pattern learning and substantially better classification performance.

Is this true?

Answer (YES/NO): YES